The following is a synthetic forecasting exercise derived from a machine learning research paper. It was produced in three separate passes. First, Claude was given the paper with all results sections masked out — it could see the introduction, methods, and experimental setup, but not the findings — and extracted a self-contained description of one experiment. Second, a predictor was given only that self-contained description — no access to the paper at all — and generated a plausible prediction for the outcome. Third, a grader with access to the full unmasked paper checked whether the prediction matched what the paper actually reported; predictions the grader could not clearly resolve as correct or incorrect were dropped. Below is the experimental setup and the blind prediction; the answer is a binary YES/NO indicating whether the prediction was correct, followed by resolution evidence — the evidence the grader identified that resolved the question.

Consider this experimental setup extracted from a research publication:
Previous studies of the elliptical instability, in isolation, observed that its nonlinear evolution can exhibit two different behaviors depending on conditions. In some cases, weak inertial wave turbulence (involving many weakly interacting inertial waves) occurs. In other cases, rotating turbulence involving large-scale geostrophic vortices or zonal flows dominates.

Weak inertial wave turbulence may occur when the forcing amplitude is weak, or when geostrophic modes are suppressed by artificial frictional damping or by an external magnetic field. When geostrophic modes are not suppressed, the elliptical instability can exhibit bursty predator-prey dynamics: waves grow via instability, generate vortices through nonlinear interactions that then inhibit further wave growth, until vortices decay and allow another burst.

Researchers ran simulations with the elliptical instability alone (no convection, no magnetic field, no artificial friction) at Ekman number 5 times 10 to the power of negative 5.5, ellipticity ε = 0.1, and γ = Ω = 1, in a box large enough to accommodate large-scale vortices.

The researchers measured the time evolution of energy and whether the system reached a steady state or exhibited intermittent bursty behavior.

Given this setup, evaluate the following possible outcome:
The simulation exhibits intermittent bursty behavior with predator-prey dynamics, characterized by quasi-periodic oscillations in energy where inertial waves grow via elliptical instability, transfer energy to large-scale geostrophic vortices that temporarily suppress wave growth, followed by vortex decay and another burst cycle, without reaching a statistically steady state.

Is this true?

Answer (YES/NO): NO